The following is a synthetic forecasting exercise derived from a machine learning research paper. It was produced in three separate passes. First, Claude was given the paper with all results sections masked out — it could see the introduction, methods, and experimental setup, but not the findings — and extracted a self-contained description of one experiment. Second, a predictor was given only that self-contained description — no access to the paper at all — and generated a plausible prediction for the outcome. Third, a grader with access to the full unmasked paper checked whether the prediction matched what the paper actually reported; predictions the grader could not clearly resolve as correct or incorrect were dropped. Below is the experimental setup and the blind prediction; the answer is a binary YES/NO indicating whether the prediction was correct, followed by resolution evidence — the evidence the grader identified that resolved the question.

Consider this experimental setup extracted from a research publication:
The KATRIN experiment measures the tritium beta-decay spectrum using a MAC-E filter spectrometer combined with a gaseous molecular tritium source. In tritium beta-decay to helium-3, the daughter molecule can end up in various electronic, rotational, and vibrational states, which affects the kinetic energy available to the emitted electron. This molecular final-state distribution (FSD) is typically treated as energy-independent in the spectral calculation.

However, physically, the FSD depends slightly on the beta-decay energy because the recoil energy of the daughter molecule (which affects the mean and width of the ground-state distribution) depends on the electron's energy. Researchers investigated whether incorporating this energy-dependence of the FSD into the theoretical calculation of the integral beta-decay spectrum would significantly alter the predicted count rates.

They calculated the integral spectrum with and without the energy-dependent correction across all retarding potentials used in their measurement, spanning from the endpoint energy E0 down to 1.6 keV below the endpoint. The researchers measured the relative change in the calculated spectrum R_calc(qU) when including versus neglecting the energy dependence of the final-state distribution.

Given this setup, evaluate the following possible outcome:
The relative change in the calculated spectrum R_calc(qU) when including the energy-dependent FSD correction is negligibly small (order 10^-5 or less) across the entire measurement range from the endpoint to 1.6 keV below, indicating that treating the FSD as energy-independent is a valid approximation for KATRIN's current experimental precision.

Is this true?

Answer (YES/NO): YES